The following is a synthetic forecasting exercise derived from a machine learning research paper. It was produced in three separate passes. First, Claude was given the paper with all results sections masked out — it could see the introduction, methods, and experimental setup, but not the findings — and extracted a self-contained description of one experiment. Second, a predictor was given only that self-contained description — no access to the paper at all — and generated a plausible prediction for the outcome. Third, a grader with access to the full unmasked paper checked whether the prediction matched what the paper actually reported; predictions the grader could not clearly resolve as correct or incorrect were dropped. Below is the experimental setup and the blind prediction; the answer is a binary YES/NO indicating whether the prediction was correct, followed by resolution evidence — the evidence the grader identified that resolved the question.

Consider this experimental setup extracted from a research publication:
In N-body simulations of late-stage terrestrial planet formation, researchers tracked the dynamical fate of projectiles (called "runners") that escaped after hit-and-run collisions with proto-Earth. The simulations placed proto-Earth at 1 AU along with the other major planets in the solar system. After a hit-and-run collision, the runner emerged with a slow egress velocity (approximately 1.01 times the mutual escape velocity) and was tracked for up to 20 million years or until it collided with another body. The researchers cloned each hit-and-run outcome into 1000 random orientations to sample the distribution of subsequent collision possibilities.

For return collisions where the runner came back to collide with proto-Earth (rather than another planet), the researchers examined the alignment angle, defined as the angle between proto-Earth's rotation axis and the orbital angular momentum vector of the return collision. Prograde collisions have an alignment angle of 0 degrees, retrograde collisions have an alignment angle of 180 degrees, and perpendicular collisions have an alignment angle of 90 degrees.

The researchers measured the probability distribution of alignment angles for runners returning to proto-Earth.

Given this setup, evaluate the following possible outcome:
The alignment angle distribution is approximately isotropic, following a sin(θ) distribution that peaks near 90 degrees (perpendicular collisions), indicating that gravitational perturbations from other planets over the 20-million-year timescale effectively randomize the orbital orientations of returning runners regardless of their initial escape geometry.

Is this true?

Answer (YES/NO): YES